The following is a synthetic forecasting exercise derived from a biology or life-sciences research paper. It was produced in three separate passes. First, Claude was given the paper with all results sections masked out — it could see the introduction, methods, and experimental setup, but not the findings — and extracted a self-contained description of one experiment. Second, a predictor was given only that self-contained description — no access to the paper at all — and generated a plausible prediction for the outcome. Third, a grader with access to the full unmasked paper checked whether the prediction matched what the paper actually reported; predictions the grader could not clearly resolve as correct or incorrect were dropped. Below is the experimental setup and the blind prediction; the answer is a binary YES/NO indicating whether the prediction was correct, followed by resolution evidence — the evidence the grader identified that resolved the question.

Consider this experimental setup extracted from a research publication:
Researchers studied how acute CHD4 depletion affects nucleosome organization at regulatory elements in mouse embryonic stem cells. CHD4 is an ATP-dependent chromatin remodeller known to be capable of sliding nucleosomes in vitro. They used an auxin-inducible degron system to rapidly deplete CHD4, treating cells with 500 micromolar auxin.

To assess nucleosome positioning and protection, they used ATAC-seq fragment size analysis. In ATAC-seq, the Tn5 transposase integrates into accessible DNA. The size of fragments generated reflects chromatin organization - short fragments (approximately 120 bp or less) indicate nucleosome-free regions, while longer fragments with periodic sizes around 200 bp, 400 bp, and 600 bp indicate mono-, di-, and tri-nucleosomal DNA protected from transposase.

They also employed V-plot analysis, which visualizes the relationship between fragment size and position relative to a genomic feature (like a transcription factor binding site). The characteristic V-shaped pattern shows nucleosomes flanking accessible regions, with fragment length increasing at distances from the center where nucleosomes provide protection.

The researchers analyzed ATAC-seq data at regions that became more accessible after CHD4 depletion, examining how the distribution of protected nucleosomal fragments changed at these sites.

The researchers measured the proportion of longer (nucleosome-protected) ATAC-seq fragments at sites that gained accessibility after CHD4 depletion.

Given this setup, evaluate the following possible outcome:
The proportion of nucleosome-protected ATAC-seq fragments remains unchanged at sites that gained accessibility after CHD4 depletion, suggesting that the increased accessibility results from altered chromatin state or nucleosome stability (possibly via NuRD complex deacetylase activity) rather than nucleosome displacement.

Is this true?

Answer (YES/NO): NO